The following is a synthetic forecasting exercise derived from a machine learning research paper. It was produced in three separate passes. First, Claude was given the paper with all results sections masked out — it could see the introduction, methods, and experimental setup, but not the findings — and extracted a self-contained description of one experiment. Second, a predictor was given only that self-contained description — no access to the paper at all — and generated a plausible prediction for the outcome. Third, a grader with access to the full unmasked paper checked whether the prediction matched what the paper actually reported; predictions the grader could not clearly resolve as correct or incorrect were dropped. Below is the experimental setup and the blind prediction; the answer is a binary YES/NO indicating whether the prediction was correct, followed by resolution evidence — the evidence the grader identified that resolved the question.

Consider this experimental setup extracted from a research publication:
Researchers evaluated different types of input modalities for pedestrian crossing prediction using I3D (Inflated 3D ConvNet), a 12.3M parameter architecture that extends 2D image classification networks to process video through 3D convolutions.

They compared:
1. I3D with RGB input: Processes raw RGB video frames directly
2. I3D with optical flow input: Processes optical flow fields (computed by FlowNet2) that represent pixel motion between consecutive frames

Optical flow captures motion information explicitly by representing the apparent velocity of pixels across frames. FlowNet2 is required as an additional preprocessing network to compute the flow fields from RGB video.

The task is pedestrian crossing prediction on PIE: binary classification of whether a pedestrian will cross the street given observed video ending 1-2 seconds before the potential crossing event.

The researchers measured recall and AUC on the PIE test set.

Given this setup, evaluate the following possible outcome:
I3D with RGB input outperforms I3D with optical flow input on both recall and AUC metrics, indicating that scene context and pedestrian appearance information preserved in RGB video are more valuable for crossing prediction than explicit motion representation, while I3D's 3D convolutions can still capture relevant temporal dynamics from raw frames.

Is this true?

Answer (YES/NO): NO